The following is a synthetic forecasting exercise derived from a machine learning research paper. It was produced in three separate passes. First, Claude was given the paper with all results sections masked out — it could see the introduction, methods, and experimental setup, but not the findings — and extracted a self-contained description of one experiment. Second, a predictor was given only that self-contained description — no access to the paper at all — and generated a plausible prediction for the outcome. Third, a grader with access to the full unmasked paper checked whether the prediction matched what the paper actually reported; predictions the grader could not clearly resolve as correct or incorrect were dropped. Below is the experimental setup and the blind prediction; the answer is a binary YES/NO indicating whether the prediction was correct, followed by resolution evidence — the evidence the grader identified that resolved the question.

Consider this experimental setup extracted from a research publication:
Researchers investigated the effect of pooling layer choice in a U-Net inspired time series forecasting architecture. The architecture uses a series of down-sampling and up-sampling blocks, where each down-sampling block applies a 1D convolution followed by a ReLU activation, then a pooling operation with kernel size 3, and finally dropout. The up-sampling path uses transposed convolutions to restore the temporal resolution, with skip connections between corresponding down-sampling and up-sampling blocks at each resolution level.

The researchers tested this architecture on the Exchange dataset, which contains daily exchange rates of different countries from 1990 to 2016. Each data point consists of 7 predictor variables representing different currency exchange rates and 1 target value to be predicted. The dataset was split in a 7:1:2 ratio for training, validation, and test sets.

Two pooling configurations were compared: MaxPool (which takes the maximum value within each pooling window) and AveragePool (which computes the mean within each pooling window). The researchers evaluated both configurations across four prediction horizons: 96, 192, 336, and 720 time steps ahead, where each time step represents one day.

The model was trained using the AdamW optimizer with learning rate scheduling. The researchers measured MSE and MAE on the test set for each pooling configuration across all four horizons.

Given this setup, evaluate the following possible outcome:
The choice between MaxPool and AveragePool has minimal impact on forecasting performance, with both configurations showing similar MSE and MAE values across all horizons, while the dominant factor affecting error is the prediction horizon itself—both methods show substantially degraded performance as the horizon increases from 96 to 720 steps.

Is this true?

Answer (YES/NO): NO